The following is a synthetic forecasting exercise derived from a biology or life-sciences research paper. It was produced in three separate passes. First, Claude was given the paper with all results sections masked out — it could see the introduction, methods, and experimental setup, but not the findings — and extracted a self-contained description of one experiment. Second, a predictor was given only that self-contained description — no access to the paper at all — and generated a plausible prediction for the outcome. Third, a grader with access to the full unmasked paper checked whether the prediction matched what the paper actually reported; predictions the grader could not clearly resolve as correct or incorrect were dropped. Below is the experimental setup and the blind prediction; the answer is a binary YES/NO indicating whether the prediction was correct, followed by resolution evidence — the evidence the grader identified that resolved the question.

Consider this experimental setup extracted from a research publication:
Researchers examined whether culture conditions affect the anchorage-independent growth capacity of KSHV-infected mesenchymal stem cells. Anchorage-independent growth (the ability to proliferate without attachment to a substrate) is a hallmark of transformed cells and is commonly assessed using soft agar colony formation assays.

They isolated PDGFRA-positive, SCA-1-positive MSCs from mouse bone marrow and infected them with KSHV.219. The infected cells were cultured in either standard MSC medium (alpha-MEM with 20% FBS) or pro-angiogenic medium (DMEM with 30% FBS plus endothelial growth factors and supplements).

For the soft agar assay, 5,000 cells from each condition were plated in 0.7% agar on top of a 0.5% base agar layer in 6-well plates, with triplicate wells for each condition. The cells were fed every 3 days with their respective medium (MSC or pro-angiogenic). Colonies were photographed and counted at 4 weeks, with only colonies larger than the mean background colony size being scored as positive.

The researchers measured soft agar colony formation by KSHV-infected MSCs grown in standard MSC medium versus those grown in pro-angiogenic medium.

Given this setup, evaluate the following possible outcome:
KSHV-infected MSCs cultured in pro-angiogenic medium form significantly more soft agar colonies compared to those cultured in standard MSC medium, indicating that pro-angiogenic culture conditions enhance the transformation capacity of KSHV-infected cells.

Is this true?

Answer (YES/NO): YES